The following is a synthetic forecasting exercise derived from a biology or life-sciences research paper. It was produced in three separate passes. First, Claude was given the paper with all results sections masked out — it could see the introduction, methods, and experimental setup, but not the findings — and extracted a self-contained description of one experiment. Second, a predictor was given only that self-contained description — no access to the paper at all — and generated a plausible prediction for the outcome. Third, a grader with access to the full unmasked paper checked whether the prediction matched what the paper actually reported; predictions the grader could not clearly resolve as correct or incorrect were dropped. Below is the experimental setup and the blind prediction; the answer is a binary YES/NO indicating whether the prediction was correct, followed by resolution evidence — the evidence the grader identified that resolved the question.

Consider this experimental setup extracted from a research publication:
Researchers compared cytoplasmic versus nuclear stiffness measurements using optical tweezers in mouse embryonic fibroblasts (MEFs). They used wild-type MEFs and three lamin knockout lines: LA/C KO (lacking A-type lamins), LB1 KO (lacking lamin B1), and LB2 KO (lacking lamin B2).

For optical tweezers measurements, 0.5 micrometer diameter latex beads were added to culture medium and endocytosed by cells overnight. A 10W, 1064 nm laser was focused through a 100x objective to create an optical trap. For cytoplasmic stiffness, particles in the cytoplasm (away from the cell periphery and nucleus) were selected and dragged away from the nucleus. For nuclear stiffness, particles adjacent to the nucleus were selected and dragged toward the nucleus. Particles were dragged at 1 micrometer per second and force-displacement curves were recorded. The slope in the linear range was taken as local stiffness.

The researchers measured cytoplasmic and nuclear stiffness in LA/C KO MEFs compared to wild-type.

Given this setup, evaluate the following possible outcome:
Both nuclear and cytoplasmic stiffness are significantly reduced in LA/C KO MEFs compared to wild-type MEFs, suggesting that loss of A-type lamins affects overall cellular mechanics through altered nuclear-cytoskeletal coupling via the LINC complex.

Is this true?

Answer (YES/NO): YES